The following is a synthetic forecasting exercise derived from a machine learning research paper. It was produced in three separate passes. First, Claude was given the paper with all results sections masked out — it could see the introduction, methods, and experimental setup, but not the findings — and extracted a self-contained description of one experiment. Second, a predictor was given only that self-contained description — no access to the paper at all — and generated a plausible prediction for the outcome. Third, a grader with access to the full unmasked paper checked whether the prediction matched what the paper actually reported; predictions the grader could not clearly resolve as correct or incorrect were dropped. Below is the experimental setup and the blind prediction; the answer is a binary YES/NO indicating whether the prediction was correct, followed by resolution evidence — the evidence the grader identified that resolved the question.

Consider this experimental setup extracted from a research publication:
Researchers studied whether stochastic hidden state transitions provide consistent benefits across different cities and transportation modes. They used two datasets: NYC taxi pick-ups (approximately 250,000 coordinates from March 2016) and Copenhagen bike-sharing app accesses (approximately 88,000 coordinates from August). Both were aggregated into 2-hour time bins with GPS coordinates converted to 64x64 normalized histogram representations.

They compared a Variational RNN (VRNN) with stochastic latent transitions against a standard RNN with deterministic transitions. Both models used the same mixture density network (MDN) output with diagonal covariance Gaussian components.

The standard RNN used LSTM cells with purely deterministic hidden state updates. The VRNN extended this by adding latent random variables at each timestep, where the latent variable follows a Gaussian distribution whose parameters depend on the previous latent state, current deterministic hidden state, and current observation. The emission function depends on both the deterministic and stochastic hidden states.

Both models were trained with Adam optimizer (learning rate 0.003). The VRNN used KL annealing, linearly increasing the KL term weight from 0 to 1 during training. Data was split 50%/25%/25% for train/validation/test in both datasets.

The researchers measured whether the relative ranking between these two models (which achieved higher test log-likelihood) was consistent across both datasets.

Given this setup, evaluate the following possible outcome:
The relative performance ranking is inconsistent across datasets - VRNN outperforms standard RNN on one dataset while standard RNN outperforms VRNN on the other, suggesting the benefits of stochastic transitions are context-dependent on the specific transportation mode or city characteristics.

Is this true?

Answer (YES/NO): YES